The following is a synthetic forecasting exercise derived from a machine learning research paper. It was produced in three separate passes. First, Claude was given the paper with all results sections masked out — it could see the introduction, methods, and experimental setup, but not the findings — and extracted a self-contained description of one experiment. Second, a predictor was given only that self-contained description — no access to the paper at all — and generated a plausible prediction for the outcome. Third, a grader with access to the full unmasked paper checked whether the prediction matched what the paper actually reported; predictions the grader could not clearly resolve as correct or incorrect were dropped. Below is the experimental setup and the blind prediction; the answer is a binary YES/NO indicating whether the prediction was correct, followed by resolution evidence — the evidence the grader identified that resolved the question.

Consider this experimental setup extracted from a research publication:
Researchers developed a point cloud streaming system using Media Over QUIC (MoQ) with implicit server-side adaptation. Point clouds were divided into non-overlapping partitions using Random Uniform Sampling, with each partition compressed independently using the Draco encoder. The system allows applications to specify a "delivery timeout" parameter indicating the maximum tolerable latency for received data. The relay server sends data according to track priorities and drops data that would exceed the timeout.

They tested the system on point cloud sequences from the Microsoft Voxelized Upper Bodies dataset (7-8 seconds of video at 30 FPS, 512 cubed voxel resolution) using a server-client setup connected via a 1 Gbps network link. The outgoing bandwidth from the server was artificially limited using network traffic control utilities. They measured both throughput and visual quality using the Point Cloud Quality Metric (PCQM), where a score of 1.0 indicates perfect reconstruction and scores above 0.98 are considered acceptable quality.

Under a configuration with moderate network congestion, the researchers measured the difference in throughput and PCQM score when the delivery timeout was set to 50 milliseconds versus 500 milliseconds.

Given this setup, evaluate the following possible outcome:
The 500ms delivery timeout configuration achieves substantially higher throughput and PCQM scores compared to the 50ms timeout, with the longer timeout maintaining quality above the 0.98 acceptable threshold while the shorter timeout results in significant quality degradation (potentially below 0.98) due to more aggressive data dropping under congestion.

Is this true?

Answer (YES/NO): NO